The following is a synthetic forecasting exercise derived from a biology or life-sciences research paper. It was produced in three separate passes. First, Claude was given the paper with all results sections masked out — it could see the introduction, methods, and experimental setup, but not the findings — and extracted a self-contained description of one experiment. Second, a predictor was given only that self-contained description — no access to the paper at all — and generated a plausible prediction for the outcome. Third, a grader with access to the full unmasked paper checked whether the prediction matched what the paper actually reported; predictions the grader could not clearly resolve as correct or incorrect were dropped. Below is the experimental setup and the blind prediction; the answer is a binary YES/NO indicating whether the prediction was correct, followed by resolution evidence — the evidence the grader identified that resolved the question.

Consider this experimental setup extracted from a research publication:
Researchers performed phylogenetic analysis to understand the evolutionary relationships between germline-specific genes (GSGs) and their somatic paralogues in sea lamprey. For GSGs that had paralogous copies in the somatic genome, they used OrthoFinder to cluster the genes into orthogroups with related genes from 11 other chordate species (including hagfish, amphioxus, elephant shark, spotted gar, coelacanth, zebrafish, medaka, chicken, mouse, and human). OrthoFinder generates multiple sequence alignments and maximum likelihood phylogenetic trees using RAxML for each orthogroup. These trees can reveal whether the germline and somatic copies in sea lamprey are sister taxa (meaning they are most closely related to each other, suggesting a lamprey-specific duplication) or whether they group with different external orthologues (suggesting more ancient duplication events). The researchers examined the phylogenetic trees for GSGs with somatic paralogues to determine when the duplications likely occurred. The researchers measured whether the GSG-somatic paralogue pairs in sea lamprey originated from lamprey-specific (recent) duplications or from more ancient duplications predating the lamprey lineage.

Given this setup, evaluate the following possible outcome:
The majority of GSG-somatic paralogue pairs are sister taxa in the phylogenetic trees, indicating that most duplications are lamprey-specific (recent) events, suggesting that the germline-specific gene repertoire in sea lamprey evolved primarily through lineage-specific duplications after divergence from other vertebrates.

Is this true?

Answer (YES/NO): NO